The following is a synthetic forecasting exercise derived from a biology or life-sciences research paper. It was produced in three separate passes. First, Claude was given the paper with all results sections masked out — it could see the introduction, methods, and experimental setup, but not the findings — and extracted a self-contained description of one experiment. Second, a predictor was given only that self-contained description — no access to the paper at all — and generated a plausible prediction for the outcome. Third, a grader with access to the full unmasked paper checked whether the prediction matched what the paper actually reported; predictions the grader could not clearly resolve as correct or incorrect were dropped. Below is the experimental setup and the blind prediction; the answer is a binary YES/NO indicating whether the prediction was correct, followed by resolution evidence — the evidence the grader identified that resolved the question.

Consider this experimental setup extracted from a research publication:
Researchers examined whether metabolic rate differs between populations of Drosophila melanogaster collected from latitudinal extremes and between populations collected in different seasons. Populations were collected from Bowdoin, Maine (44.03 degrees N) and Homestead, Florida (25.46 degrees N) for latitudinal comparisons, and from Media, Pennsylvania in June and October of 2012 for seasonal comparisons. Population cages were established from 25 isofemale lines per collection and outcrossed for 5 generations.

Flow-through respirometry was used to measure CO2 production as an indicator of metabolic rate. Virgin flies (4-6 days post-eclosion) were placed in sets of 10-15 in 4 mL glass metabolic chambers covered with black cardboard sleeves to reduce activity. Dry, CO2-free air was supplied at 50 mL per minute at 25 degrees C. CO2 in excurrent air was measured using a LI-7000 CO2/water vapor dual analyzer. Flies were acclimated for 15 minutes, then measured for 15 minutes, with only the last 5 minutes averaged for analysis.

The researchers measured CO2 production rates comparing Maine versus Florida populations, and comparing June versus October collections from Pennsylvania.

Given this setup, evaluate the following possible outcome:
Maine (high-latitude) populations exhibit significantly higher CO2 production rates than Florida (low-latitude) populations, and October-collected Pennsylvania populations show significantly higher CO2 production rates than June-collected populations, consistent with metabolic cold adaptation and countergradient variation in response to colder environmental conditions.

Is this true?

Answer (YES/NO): NO